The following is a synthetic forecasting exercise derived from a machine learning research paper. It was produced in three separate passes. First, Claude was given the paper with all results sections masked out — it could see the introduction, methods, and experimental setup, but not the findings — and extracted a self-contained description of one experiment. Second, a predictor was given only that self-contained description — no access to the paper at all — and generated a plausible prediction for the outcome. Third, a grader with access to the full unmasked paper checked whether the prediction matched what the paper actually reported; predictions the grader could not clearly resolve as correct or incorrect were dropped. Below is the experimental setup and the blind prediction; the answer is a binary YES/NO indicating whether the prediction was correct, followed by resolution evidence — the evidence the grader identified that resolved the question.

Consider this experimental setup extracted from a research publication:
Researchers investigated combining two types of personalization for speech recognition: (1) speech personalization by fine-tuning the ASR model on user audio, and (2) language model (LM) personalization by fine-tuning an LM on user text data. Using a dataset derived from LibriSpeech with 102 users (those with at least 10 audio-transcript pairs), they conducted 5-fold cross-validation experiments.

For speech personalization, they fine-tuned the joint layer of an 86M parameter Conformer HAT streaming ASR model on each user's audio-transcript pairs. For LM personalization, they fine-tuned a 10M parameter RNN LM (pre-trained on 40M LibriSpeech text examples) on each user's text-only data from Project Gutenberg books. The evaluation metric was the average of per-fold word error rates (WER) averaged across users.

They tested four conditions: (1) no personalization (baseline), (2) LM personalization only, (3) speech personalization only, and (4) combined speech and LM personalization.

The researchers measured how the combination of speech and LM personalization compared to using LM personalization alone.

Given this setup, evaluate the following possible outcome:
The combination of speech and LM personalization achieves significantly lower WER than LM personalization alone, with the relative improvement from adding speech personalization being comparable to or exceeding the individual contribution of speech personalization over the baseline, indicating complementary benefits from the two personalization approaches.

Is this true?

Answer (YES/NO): NO